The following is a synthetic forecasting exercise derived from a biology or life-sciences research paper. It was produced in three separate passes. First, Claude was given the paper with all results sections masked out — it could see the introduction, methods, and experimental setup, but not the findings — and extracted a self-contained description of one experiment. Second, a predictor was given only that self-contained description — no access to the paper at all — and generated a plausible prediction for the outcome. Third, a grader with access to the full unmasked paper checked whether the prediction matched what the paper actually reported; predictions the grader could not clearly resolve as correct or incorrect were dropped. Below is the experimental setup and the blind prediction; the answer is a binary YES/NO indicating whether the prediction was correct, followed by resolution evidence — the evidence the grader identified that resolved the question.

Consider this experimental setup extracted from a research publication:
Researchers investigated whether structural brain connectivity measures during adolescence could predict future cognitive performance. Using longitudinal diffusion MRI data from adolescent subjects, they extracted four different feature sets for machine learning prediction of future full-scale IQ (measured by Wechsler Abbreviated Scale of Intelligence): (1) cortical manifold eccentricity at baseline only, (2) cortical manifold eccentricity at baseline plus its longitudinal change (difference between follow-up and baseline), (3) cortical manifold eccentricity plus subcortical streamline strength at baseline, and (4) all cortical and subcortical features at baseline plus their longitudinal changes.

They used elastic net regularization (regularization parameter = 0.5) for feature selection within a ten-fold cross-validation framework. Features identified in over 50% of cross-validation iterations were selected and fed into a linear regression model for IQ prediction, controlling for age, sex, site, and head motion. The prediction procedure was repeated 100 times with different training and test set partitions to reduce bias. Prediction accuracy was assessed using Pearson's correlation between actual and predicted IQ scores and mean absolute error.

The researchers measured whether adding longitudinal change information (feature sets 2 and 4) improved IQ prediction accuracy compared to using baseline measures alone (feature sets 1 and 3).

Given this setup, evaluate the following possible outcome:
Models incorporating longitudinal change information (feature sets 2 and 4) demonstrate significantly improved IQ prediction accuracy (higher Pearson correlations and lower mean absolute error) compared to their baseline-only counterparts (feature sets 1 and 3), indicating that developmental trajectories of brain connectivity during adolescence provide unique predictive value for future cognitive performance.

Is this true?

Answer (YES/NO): NO